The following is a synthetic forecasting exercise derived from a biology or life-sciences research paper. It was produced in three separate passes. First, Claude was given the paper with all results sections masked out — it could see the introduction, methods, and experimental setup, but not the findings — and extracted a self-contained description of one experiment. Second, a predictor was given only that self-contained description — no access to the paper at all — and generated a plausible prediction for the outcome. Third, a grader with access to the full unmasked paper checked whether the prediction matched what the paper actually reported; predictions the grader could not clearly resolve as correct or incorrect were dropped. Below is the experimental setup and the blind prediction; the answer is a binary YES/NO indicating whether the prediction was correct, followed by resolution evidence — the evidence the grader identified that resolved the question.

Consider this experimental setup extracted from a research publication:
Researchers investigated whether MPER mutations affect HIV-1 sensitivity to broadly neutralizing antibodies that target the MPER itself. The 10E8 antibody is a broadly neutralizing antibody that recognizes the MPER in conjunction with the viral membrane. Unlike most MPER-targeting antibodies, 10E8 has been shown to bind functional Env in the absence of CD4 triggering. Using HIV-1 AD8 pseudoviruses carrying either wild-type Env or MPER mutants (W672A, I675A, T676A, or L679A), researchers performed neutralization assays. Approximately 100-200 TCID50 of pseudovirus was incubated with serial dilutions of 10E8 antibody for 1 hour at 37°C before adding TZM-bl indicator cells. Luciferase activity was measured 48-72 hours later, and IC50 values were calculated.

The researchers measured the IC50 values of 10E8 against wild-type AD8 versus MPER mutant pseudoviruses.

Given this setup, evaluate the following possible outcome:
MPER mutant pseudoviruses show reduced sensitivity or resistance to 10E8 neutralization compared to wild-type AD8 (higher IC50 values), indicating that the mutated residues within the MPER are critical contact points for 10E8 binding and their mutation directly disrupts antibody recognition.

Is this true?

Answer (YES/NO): NO